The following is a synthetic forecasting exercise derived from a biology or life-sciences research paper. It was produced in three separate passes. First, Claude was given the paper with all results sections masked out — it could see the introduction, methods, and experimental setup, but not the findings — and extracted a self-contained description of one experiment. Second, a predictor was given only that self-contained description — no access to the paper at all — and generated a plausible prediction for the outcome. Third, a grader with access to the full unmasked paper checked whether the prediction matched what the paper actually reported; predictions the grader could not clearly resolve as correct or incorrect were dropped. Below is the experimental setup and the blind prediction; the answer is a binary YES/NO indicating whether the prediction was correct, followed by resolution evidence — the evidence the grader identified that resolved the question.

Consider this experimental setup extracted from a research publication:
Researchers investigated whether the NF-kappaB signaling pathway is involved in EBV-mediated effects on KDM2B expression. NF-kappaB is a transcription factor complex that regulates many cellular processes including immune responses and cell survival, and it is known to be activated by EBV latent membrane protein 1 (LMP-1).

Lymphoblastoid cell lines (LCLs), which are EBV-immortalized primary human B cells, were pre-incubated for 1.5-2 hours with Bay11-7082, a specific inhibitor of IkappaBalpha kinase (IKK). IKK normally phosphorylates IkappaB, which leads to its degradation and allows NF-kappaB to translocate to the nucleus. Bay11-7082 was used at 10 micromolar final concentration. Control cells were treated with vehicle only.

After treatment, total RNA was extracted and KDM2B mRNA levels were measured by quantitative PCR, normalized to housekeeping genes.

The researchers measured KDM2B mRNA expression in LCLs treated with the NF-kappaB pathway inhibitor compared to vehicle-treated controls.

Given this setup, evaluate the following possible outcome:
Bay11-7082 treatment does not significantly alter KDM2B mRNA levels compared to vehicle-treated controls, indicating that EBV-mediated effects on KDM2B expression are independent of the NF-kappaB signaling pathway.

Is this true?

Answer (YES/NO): NO